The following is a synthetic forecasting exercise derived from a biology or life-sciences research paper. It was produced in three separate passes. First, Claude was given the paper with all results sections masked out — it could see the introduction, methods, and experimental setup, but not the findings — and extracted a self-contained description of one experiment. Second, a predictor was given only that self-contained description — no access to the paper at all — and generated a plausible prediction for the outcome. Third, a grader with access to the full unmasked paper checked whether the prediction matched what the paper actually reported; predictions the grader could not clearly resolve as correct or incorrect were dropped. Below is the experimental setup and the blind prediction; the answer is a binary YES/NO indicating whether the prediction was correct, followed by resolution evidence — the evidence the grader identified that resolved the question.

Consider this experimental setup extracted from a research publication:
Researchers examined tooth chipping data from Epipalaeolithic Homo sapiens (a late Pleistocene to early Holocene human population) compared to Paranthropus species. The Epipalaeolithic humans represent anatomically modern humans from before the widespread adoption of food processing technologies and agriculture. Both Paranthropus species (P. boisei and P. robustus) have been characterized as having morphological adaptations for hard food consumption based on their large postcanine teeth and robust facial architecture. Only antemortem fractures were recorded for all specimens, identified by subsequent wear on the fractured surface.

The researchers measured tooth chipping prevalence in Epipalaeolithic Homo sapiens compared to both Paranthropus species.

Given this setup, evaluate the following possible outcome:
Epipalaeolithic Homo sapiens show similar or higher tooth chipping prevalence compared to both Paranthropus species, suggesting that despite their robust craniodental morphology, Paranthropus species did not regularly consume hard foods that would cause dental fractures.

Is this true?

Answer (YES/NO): YES